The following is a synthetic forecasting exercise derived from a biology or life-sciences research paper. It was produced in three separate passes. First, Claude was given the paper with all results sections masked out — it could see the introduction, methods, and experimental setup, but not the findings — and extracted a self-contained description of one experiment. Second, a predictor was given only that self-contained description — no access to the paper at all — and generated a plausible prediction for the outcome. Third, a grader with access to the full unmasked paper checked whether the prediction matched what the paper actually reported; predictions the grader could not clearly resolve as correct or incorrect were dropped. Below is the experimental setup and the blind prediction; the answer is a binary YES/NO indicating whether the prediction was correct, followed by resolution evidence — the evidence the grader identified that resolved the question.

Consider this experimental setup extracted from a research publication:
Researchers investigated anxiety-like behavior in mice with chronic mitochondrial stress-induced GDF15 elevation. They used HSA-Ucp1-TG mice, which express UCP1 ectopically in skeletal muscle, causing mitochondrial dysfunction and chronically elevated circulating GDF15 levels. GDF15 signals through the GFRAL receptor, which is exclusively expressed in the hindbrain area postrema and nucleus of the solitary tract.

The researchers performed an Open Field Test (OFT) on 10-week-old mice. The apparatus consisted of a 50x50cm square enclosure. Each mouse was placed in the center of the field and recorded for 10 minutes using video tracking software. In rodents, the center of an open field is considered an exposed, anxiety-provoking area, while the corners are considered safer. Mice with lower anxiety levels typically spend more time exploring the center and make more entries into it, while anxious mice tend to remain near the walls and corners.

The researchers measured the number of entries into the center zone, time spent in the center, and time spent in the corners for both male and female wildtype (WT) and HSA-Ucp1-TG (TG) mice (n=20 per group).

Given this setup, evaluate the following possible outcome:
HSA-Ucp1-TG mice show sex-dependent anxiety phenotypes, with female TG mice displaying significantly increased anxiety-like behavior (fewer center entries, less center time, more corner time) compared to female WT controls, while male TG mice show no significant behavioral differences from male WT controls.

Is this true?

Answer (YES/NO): NO